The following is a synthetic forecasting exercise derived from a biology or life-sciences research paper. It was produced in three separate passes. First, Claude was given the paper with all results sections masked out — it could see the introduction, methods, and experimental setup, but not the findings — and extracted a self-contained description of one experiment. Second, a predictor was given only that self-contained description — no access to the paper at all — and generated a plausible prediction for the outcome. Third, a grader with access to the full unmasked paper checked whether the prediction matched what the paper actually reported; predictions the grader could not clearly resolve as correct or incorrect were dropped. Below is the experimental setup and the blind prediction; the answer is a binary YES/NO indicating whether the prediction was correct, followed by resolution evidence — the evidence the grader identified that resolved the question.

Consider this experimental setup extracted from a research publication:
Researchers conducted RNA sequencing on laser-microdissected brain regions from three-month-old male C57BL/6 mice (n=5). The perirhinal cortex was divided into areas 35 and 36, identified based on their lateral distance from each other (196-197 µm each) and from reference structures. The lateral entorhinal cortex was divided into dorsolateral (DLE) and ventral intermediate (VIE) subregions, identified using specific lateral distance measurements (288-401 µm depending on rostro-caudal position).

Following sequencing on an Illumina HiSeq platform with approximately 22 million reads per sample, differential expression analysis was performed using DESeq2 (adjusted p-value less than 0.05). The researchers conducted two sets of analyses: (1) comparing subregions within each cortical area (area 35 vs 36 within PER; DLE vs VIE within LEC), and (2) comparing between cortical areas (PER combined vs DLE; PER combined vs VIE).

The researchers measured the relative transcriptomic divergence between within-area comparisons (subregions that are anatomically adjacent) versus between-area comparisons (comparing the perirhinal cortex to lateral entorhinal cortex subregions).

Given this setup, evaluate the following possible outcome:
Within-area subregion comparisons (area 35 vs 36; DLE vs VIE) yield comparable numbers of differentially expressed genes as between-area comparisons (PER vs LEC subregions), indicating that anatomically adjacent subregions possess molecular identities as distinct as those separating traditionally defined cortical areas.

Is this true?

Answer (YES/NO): NO